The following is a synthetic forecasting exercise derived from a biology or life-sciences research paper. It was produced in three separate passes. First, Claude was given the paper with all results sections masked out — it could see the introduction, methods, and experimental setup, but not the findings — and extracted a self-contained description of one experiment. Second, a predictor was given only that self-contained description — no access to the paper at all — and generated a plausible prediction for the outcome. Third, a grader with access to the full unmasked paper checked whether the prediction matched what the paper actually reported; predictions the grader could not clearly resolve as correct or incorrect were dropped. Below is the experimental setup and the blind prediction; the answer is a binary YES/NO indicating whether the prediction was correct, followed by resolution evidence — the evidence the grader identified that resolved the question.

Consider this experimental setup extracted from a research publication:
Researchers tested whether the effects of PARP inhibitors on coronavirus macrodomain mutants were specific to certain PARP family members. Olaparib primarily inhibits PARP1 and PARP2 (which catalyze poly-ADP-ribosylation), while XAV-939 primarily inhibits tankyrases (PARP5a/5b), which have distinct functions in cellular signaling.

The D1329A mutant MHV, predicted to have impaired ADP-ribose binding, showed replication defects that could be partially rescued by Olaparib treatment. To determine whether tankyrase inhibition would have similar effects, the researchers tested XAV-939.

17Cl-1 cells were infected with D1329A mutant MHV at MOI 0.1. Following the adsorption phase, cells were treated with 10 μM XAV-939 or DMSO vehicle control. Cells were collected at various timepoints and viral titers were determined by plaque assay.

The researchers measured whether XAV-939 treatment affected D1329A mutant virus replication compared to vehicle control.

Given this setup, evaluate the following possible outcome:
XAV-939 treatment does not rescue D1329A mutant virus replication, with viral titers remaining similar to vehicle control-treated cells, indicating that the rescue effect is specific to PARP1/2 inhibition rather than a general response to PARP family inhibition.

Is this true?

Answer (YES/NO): NO